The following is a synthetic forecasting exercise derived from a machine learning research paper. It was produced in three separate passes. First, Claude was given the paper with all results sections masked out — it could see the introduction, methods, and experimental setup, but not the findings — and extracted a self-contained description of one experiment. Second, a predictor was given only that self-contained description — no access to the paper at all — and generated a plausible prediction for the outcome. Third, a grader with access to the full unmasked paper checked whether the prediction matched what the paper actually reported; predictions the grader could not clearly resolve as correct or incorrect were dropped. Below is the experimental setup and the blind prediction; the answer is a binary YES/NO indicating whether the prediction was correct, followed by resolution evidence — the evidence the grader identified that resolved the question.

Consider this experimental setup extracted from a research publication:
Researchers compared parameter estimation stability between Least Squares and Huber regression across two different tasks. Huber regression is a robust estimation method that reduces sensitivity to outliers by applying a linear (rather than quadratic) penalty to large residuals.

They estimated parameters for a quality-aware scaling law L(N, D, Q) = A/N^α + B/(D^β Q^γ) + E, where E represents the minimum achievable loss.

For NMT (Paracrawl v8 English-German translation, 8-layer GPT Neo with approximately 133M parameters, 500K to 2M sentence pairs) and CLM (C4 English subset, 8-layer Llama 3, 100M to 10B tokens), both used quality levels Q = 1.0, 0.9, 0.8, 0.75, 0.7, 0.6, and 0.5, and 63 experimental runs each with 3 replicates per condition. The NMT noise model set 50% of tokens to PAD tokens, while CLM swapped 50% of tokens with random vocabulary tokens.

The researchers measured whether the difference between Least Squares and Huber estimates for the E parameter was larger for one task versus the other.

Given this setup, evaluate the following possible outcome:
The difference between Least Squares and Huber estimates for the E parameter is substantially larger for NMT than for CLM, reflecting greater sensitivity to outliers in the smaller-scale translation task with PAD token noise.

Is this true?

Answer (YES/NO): YES